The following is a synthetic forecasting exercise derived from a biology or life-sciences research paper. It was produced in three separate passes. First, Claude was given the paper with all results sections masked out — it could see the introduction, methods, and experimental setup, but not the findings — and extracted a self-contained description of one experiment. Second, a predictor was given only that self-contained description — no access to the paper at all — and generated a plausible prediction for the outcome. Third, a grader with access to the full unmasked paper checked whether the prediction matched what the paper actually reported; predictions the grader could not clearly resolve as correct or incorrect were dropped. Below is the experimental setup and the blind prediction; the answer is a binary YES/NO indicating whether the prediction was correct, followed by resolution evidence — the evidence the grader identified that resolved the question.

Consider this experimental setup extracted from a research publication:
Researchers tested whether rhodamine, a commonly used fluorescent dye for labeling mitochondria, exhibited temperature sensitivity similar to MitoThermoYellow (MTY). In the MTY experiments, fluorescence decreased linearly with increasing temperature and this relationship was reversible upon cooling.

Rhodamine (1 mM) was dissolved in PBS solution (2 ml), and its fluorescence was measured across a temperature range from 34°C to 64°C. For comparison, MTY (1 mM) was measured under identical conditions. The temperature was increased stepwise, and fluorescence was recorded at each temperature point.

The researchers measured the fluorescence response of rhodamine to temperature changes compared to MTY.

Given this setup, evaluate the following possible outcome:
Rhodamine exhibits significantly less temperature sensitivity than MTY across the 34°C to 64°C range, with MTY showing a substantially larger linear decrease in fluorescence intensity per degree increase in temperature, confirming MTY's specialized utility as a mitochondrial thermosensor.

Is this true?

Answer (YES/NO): YES